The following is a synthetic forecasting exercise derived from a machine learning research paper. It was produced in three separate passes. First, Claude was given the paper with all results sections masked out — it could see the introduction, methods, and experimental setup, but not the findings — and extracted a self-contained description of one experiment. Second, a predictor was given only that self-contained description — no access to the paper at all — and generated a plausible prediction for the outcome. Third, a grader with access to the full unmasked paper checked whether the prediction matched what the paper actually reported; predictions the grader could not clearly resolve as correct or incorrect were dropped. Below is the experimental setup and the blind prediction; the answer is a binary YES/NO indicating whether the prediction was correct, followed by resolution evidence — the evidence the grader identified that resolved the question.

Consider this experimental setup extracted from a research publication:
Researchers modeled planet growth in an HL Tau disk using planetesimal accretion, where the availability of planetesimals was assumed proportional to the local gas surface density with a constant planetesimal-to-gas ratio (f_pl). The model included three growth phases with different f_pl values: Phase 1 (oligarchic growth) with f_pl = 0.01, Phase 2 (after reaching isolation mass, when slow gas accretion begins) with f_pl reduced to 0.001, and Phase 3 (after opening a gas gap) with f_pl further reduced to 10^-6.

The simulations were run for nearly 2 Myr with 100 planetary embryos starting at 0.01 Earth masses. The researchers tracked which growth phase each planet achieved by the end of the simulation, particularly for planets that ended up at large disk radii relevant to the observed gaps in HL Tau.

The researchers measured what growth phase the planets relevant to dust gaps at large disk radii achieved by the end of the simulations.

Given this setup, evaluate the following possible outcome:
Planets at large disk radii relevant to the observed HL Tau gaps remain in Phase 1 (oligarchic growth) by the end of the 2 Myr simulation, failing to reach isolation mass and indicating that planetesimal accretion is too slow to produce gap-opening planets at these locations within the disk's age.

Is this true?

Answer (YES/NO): NO